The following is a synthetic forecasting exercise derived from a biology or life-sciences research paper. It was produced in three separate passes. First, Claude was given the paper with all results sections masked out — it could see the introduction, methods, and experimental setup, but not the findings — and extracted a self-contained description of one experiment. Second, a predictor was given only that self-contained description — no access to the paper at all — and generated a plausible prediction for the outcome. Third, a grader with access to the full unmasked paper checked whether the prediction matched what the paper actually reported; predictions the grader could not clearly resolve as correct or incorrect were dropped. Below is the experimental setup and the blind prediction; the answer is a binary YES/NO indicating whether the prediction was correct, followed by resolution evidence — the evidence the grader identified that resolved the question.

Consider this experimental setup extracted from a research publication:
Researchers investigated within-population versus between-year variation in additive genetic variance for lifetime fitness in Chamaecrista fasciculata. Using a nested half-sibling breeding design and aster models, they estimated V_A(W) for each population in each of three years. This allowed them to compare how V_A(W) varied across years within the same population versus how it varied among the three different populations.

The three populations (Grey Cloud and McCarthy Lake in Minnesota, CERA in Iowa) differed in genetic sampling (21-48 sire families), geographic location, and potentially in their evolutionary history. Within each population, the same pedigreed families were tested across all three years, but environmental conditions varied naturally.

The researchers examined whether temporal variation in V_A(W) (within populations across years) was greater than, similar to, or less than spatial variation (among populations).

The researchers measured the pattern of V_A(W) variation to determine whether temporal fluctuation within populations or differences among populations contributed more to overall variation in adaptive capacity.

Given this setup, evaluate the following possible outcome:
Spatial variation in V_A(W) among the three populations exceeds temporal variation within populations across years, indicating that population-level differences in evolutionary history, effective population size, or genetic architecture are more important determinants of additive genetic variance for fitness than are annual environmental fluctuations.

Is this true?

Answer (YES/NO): NO